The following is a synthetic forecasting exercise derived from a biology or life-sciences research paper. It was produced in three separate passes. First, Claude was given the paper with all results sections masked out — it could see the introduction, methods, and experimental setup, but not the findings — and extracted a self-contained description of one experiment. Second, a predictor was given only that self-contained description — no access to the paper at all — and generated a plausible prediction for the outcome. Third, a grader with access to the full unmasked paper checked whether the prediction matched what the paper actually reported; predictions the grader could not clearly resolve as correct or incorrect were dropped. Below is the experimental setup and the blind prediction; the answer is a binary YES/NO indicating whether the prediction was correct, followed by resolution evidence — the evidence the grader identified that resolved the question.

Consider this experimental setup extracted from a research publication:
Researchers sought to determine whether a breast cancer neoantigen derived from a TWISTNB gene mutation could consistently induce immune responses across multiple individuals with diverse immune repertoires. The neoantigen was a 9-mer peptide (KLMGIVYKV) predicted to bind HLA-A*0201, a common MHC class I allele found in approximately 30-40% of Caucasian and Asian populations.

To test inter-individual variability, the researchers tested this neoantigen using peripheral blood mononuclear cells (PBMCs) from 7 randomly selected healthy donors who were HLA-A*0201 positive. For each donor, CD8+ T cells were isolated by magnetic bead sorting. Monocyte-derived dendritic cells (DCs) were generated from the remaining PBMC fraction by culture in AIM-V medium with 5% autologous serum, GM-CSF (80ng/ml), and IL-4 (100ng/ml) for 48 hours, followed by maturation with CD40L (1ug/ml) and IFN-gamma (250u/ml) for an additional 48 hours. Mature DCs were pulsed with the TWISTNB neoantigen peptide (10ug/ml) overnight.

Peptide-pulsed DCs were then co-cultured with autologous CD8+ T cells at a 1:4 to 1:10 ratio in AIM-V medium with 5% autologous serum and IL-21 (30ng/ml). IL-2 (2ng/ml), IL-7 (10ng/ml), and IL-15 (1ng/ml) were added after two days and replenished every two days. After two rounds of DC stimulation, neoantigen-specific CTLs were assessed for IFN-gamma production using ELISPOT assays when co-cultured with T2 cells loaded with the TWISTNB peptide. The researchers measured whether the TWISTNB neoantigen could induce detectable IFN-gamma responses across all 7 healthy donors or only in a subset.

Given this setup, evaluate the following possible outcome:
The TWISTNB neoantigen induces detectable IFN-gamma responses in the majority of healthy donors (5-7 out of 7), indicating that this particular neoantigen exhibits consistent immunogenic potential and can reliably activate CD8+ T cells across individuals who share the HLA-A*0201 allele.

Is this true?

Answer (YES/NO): YES